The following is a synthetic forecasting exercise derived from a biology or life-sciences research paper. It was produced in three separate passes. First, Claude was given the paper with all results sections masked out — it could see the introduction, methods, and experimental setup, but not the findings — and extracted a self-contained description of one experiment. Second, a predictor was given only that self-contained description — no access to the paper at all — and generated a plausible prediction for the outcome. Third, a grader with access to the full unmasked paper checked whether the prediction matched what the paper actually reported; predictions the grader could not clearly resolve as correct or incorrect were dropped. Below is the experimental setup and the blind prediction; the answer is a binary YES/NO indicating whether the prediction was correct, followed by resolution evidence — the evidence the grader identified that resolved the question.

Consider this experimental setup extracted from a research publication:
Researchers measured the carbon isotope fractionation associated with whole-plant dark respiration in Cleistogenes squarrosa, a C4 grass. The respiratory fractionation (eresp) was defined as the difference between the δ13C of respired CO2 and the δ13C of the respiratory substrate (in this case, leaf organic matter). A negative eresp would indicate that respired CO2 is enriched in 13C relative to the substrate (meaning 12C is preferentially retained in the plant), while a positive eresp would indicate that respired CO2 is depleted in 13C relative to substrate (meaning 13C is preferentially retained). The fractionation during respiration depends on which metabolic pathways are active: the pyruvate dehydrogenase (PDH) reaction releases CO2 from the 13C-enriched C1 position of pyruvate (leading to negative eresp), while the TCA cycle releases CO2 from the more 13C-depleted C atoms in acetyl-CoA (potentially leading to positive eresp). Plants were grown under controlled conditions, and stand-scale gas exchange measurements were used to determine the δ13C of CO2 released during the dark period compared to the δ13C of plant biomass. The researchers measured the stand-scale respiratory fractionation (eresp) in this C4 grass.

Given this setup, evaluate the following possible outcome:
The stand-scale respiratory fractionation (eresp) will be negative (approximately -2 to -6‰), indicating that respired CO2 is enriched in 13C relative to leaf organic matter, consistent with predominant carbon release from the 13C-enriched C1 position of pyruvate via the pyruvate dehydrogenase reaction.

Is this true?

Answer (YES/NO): NO